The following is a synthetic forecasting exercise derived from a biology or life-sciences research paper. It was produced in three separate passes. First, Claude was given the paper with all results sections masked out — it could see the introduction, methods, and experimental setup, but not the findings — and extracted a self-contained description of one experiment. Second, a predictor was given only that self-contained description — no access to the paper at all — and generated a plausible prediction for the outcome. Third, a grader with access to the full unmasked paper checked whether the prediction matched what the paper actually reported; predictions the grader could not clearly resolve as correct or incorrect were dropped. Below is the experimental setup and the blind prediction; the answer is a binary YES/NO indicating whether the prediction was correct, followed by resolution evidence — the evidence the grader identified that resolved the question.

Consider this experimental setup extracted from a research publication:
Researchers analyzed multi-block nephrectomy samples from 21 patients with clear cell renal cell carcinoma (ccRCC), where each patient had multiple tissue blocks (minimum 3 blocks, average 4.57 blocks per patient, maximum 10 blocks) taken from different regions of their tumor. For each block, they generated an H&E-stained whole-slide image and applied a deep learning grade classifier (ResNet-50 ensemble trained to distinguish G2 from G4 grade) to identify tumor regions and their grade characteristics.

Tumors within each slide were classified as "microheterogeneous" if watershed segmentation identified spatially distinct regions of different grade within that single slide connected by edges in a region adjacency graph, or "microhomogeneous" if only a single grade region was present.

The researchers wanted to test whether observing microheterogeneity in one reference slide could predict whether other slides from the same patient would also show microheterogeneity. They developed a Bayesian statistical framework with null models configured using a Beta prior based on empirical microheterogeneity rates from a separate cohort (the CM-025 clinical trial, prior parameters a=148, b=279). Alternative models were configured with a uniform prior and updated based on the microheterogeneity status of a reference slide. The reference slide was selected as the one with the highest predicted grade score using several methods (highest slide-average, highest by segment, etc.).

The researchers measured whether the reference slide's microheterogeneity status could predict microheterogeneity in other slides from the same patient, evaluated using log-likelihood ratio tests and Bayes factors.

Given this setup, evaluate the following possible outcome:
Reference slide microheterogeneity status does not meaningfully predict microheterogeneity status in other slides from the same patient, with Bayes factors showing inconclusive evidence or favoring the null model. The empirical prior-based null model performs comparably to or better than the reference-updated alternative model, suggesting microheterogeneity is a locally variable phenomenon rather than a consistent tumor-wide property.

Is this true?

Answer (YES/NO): NO